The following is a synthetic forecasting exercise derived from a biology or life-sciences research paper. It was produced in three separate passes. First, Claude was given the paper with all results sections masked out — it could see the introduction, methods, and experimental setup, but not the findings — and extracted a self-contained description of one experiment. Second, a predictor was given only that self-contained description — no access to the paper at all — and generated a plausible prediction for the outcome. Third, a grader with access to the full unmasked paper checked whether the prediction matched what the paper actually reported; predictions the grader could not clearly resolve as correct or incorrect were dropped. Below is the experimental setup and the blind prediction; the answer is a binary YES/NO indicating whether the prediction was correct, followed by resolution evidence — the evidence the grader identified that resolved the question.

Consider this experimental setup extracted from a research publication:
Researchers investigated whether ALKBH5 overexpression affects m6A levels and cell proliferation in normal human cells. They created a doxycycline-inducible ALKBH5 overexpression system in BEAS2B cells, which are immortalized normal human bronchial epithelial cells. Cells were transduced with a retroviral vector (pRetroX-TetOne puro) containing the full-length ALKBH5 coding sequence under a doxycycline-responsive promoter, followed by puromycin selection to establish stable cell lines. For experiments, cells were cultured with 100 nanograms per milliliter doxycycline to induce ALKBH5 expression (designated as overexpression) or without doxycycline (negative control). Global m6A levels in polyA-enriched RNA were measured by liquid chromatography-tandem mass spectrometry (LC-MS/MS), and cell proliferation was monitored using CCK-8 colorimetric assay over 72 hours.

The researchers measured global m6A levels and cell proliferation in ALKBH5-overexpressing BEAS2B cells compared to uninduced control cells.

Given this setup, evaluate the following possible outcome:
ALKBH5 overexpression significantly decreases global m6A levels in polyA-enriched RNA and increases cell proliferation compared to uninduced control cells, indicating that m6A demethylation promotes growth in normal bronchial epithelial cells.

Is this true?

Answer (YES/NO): YES